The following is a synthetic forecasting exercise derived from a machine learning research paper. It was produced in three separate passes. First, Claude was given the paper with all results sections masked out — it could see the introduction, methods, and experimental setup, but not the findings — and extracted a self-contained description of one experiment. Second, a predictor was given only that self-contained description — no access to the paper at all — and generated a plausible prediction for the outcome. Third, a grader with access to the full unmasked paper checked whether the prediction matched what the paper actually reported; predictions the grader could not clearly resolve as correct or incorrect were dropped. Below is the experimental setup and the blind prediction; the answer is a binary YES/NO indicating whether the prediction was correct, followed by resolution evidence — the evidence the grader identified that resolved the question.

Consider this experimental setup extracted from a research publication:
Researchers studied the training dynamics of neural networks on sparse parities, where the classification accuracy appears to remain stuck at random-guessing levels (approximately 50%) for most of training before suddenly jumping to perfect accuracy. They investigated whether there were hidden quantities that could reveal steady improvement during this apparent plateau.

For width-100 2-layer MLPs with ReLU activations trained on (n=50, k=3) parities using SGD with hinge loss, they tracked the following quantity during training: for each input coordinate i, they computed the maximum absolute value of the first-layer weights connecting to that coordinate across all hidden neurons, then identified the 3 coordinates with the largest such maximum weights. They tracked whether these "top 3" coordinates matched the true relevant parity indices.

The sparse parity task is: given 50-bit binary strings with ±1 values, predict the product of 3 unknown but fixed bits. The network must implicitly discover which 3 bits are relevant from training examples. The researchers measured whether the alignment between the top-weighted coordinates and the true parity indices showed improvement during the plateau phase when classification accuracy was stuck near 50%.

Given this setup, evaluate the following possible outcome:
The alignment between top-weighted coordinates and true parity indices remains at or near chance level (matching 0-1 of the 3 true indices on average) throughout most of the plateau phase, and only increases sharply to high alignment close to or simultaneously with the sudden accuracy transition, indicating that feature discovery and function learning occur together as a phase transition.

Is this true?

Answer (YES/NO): NO